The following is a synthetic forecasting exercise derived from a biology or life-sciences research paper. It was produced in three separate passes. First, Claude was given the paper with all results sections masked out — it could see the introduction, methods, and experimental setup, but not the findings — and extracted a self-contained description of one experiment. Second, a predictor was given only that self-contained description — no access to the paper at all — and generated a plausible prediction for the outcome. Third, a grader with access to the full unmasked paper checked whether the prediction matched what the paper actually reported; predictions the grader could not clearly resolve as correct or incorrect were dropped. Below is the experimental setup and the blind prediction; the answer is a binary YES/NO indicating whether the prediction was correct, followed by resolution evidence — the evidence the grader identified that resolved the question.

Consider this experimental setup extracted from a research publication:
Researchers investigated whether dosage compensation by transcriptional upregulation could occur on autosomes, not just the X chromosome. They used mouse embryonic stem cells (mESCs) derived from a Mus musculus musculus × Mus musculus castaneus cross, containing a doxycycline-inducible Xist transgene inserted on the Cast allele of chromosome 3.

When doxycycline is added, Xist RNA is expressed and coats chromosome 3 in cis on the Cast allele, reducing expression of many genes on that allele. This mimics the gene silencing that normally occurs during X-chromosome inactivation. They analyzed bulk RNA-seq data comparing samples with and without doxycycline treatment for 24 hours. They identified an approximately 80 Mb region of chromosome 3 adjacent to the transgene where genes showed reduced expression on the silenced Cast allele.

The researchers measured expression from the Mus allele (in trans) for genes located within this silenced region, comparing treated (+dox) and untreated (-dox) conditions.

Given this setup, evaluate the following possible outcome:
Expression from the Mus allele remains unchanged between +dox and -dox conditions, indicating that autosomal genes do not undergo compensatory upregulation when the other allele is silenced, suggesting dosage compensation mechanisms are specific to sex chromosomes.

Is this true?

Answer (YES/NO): NO